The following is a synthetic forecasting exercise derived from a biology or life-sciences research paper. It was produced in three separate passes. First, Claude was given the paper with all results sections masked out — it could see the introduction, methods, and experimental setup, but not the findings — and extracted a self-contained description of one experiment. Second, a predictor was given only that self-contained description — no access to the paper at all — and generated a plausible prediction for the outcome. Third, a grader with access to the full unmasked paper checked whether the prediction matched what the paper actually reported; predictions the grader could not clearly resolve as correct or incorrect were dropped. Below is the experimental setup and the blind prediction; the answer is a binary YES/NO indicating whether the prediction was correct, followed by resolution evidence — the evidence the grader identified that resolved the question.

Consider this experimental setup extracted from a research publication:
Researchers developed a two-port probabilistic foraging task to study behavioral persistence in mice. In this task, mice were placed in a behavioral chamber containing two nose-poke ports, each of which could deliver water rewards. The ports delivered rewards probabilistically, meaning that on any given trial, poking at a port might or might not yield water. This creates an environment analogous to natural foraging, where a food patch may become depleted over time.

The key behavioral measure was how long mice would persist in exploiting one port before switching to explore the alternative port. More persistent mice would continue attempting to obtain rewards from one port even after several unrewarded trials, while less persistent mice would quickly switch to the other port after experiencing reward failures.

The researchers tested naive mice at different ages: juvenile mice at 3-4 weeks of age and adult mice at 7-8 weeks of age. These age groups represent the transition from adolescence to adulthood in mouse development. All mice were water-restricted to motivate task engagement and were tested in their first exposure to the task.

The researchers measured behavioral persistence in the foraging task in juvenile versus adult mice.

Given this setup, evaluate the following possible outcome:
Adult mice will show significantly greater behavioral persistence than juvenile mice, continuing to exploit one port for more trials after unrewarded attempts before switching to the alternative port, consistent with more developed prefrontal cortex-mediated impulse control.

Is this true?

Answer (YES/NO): YES